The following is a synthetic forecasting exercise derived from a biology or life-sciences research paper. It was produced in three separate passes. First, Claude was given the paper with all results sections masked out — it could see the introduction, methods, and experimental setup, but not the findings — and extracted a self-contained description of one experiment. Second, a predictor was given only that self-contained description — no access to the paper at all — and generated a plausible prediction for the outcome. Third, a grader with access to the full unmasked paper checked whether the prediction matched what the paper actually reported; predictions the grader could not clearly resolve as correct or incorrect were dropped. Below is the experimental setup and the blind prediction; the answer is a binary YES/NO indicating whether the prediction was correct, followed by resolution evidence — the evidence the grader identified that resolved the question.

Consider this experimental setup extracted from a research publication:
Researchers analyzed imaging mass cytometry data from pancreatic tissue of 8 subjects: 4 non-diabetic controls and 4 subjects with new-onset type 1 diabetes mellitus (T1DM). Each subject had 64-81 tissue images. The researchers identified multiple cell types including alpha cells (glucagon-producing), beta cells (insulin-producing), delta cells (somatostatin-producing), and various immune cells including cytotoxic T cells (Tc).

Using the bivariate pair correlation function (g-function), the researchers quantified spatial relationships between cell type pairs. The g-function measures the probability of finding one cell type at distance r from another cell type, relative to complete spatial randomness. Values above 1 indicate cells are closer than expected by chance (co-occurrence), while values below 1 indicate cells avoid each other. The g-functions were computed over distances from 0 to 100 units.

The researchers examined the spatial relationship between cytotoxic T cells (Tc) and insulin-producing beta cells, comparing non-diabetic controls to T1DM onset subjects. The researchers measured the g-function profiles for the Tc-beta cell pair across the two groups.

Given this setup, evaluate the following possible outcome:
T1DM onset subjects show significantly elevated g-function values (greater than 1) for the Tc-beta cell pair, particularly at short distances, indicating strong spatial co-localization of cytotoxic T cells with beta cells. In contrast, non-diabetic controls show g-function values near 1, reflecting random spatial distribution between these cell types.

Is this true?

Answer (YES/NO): NO